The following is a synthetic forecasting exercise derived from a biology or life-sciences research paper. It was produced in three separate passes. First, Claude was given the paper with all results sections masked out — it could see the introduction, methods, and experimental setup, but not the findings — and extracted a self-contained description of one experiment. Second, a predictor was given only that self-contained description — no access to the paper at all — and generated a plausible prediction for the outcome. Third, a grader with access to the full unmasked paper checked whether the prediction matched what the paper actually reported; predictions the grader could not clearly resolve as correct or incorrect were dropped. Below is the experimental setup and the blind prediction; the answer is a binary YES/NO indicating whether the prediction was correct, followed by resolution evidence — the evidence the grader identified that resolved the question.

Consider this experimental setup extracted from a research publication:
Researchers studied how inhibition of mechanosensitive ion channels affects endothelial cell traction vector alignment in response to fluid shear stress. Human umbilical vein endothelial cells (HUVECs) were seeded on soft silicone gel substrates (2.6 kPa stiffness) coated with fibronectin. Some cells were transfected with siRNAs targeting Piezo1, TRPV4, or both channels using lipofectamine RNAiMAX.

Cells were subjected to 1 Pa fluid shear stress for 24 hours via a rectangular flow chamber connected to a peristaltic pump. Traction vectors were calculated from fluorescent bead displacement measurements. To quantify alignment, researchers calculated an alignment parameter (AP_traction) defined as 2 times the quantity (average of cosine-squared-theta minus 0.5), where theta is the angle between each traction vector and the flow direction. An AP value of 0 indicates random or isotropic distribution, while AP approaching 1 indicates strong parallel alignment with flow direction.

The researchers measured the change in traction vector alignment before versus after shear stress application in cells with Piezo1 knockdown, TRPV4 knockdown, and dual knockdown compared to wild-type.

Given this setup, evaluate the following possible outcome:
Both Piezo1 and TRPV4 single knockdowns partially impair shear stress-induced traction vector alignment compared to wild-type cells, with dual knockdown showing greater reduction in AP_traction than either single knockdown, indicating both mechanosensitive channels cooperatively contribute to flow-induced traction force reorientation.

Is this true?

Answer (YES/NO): NO